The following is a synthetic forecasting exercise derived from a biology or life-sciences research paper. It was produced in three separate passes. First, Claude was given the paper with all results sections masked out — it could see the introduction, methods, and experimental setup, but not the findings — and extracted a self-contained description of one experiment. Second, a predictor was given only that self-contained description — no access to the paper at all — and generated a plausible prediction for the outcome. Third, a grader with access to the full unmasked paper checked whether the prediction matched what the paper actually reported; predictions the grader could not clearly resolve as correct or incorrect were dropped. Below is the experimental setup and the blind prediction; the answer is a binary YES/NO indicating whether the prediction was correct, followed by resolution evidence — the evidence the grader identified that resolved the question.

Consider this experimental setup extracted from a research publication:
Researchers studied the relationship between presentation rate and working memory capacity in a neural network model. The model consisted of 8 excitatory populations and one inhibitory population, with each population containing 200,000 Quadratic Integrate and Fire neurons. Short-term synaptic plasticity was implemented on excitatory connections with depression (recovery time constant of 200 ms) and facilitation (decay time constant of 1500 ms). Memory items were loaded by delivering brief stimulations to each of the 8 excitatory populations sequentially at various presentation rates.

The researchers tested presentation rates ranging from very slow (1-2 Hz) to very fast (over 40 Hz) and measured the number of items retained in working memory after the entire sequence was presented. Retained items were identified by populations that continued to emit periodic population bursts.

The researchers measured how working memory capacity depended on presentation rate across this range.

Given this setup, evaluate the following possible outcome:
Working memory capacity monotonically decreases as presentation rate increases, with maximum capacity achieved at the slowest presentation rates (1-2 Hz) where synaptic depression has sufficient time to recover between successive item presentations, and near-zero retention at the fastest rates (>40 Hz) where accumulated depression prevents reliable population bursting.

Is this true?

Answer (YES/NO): NO